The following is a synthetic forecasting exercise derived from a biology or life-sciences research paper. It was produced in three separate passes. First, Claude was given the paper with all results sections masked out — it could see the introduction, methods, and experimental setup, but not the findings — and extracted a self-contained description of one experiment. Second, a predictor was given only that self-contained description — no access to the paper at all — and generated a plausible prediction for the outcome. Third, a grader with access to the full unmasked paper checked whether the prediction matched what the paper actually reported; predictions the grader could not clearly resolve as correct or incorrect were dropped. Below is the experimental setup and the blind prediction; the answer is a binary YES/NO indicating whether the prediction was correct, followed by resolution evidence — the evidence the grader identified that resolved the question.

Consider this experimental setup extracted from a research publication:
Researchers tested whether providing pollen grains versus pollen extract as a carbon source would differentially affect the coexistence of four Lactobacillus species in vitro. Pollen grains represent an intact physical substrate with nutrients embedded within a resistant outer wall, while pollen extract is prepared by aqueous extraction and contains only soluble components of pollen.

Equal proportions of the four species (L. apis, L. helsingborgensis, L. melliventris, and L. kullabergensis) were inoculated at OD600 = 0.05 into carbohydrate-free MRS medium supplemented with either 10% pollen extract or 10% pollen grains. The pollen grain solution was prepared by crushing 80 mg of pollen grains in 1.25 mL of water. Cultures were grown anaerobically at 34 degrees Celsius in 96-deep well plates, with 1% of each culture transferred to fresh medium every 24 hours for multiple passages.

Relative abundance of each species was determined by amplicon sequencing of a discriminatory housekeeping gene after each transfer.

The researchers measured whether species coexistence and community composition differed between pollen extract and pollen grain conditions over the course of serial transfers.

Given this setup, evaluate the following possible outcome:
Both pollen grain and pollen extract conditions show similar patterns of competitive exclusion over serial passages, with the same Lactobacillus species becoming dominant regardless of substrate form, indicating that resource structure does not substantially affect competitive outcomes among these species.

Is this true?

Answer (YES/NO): NO